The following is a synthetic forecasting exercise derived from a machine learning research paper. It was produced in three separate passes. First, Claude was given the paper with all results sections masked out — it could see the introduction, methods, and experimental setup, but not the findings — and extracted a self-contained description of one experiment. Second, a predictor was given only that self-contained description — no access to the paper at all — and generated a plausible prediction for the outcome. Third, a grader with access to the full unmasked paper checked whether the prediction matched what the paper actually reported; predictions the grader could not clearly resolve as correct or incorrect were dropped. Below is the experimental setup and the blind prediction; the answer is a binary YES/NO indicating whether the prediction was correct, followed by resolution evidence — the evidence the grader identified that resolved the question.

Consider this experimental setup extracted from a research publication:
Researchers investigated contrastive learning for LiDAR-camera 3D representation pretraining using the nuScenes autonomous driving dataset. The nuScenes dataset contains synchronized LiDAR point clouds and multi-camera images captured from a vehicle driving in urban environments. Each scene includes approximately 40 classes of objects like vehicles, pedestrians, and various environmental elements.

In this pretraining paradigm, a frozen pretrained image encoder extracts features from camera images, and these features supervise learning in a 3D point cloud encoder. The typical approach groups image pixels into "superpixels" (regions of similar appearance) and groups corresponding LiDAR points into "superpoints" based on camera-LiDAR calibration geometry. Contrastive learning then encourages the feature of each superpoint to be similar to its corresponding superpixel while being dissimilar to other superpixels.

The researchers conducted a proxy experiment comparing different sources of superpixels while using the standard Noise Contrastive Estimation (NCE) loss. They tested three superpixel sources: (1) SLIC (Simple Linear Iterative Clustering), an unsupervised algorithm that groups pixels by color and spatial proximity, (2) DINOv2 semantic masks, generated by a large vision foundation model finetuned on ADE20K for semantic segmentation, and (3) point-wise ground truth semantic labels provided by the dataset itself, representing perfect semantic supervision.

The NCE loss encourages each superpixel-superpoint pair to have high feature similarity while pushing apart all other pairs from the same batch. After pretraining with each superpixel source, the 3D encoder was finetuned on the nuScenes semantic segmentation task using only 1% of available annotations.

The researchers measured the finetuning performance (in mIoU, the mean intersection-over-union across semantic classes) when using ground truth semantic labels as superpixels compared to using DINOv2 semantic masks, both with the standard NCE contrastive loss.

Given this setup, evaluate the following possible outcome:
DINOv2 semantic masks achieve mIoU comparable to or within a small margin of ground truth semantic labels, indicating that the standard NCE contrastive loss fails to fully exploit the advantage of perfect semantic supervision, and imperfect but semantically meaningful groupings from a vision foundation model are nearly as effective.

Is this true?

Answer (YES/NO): YES